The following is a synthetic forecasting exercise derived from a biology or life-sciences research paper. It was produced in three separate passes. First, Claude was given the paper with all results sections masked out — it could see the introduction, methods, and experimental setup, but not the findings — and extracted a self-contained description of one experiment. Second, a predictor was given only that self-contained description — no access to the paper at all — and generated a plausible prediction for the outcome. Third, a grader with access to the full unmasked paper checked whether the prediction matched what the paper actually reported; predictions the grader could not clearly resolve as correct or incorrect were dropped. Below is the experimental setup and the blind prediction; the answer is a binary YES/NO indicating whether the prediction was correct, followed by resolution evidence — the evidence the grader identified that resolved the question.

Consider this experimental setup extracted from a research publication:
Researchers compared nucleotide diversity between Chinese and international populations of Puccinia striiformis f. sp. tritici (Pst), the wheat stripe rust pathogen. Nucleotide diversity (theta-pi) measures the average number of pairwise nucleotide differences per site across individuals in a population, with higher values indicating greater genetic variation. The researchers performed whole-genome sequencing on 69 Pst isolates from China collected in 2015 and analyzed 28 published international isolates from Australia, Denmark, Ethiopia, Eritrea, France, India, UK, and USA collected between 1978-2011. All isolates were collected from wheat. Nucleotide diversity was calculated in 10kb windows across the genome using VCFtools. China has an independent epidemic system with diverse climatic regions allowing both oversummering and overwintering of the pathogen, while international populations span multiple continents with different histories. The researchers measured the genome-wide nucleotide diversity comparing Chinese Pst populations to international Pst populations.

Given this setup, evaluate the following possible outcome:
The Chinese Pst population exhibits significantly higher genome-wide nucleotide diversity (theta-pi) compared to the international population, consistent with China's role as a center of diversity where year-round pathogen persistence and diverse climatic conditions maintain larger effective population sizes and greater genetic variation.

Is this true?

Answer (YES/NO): NO